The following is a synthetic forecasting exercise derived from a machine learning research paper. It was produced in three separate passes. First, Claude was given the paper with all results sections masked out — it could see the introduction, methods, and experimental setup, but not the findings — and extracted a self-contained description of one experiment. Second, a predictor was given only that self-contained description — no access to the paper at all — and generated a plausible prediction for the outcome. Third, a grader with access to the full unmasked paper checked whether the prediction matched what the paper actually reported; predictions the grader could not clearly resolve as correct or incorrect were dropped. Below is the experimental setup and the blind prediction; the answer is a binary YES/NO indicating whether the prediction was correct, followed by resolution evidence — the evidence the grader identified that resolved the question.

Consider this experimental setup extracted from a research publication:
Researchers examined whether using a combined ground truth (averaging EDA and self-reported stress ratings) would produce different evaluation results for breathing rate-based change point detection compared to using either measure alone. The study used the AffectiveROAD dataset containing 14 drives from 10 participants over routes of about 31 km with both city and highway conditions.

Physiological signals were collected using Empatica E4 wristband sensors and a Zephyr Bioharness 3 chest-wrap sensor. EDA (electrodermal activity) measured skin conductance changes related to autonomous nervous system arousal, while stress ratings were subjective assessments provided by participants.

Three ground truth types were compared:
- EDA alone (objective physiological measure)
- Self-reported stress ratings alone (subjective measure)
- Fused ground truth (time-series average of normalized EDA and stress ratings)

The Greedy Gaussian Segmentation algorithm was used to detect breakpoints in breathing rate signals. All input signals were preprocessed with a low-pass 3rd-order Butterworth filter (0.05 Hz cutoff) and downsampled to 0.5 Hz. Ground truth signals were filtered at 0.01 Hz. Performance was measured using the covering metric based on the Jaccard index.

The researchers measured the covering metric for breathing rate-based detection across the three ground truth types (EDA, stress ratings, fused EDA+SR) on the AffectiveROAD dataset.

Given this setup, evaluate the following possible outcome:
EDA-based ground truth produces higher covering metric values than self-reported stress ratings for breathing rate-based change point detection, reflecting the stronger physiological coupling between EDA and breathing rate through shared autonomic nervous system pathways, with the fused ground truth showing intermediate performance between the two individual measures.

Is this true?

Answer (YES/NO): NO